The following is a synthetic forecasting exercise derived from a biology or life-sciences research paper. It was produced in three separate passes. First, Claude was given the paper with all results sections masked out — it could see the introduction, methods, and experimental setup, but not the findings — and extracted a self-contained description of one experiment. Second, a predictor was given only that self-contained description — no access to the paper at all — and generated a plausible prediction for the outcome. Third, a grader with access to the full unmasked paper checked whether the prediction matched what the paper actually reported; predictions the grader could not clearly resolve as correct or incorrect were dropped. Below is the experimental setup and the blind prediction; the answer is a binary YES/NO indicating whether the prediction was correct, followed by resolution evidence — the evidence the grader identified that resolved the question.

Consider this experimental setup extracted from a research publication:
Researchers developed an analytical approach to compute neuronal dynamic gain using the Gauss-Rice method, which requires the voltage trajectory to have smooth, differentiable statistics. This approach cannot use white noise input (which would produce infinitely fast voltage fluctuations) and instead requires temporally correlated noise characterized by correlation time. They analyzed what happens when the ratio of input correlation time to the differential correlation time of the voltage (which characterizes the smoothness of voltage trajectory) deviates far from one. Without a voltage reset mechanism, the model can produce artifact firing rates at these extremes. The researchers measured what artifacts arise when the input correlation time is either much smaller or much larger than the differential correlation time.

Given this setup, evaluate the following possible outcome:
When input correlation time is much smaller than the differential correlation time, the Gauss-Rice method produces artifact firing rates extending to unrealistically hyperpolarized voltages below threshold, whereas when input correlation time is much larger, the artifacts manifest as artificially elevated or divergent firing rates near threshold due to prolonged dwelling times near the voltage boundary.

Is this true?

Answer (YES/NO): NO